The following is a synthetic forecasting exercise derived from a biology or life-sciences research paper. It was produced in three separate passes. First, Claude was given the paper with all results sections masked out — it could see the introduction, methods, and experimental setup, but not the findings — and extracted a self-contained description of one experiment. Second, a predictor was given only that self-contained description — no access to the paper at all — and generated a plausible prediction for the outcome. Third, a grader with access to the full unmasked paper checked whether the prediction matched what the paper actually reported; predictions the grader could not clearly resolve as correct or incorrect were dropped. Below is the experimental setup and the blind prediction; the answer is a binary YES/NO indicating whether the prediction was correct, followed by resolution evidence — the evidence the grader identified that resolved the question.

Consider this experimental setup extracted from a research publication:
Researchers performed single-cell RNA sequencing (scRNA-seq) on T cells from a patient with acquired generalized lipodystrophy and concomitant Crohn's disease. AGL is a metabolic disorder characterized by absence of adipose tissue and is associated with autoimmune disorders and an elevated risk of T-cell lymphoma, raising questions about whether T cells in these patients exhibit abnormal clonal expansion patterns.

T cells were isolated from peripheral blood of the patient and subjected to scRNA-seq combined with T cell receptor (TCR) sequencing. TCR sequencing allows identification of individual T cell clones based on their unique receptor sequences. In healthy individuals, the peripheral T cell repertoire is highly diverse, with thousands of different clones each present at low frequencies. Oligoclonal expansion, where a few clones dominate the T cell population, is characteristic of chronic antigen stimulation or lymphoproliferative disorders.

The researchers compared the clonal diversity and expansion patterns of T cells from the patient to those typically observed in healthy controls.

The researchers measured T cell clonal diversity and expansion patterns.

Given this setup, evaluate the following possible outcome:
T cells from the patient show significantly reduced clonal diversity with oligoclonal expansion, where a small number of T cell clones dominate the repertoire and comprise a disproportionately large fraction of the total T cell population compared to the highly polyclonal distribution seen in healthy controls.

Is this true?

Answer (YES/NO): YES